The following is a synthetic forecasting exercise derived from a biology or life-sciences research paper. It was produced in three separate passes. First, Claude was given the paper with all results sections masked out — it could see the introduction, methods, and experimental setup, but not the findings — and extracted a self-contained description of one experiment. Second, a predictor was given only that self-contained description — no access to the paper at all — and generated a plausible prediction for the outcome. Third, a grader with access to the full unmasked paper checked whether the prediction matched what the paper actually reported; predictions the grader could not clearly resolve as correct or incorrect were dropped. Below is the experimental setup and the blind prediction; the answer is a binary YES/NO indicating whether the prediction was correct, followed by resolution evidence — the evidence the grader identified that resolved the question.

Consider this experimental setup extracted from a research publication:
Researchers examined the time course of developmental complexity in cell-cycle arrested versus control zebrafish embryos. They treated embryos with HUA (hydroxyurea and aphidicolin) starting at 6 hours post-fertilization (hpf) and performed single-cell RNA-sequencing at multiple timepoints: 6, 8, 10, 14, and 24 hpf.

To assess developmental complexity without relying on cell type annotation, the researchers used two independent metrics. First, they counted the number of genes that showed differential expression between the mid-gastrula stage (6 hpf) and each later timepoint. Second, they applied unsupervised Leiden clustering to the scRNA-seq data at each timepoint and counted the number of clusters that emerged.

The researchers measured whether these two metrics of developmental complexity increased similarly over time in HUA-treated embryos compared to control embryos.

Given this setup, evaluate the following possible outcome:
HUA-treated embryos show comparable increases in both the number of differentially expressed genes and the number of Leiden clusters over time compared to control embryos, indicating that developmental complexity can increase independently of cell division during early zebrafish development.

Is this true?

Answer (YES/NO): YES